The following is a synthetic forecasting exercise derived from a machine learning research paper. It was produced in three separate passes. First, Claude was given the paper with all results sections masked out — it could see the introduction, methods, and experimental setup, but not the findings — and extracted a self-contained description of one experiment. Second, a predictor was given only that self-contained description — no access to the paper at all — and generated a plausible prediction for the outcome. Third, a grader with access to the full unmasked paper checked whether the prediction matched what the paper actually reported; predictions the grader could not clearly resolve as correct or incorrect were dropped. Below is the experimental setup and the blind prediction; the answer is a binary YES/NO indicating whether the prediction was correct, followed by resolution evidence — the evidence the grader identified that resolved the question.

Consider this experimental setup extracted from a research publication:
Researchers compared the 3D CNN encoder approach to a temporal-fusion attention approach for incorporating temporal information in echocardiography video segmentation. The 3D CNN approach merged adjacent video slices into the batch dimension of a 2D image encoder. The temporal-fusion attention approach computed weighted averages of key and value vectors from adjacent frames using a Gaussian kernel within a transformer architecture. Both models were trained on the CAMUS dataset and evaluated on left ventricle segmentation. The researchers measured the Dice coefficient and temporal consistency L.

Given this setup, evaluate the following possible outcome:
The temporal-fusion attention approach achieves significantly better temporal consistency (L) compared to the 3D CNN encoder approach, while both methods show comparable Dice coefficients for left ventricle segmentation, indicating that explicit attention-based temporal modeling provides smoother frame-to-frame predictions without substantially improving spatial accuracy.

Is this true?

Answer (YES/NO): NO